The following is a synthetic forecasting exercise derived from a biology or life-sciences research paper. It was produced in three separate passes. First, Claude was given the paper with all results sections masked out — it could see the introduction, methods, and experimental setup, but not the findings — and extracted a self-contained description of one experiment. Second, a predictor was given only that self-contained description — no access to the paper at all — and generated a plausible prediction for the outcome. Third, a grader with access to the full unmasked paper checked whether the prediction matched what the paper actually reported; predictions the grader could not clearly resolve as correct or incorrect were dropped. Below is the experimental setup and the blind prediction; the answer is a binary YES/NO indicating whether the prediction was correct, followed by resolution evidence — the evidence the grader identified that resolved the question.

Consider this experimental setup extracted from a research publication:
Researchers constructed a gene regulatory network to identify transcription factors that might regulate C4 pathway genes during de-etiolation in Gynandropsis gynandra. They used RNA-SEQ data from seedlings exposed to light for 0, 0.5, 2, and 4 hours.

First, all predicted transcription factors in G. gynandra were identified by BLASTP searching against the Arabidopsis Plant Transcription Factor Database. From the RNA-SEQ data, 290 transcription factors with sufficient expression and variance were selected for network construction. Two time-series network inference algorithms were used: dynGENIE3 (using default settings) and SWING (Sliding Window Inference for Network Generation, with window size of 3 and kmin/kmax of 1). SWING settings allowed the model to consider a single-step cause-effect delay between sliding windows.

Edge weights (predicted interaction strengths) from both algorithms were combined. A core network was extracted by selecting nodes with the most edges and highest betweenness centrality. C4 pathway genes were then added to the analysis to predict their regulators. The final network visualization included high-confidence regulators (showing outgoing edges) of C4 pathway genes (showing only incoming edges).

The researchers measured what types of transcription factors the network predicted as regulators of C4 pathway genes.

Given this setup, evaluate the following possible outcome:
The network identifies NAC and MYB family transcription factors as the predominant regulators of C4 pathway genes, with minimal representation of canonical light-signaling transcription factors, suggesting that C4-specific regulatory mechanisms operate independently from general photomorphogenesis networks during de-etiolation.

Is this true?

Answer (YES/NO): NO